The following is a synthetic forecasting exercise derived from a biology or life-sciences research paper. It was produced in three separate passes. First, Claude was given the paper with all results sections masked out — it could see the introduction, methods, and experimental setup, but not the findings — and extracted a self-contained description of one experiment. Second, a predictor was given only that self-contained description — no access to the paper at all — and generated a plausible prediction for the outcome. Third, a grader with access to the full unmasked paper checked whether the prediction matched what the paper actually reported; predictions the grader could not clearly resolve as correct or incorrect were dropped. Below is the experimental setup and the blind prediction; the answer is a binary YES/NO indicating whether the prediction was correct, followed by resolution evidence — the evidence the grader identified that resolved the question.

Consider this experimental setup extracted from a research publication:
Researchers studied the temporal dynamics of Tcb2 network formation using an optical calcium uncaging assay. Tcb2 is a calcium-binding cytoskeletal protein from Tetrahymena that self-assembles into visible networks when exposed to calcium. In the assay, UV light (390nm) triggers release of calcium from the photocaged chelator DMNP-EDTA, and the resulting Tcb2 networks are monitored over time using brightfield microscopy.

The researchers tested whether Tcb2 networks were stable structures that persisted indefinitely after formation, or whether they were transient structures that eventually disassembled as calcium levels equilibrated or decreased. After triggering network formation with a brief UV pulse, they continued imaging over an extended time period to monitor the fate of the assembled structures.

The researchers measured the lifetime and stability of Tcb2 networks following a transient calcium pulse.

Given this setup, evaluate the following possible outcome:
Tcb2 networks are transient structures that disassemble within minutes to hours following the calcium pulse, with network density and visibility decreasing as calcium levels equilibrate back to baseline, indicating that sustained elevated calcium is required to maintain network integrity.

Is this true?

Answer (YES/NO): NO